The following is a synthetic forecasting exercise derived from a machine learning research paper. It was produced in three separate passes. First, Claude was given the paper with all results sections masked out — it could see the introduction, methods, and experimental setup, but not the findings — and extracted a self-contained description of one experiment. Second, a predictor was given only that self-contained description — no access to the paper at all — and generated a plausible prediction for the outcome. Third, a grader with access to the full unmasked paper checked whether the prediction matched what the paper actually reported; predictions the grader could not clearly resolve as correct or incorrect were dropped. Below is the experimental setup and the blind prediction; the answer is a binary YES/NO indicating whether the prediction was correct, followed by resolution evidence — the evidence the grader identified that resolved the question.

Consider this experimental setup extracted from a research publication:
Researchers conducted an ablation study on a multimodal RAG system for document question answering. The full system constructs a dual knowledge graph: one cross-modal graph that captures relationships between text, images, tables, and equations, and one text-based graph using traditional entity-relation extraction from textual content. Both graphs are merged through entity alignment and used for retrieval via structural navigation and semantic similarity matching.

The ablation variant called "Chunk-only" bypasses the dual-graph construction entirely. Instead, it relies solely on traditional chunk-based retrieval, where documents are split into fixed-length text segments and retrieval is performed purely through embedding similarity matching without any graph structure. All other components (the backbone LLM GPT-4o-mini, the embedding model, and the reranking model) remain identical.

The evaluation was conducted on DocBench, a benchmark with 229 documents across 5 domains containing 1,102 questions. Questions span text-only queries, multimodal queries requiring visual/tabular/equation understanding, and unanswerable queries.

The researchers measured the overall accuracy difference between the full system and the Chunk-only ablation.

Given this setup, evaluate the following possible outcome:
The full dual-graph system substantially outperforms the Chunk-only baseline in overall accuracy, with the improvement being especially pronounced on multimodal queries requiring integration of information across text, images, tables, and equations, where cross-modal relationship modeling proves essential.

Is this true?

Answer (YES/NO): YES